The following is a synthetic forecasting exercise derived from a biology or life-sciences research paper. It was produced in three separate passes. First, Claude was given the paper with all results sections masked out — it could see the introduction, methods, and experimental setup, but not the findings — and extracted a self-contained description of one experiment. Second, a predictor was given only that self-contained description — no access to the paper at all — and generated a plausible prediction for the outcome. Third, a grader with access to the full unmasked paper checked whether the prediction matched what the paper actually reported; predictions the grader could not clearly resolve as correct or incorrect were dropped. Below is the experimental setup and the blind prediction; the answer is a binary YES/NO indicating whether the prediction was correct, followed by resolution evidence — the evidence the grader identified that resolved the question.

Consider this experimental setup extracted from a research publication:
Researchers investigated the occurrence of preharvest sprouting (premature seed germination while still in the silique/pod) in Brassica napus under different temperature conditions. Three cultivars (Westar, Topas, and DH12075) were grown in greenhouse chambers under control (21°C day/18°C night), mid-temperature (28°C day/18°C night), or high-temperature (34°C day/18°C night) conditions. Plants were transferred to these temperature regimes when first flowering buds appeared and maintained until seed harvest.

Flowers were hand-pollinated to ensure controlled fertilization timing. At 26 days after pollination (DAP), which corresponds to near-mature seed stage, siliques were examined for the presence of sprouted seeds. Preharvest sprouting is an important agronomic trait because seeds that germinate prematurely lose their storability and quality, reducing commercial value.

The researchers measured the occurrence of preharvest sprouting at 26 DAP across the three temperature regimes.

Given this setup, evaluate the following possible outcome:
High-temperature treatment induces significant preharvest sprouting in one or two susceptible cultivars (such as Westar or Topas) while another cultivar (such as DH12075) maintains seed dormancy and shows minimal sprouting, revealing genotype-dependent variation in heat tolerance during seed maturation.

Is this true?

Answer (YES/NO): NO